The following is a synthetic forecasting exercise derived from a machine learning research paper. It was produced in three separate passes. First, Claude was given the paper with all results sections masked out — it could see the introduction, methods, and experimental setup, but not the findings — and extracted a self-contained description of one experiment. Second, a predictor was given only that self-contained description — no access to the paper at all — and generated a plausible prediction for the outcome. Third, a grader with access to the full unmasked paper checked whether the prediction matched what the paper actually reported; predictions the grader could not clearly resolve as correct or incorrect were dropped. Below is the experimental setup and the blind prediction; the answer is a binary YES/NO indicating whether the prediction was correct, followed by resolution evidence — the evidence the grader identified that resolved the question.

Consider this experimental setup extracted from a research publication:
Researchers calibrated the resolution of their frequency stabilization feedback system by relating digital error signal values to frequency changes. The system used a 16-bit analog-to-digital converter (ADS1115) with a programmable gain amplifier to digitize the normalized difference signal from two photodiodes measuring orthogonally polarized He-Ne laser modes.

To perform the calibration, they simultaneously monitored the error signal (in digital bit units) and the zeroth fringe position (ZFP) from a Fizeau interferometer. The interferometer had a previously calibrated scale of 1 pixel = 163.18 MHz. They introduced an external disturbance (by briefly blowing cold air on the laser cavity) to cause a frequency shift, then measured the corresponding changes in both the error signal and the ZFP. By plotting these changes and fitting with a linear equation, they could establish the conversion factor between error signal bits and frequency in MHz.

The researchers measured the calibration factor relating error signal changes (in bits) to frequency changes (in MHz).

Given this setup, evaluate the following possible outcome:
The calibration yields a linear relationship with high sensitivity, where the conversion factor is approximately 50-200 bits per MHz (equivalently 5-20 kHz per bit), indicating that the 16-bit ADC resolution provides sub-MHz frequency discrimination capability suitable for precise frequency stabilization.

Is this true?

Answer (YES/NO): YES